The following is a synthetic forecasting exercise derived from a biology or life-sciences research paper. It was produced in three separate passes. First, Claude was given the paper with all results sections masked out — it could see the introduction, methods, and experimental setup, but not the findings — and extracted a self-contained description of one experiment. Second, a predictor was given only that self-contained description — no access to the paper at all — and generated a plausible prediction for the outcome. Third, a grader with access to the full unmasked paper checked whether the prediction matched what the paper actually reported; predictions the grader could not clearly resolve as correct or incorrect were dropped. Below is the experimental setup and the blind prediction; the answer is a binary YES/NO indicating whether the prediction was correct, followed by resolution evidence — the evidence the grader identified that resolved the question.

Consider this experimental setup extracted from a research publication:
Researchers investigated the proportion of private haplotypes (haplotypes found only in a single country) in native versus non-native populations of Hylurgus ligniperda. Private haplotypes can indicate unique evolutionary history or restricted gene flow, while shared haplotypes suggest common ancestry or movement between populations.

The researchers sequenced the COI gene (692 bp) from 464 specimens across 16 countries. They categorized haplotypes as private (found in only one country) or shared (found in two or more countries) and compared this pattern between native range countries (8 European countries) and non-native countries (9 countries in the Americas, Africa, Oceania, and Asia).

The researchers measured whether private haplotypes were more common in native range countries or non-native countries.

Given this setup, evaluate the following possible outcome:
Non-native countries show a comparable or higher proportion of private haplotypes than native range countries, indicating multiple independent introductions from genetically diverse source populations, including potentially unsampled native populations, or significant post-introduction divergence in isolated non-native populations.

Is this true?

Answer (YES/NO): NO